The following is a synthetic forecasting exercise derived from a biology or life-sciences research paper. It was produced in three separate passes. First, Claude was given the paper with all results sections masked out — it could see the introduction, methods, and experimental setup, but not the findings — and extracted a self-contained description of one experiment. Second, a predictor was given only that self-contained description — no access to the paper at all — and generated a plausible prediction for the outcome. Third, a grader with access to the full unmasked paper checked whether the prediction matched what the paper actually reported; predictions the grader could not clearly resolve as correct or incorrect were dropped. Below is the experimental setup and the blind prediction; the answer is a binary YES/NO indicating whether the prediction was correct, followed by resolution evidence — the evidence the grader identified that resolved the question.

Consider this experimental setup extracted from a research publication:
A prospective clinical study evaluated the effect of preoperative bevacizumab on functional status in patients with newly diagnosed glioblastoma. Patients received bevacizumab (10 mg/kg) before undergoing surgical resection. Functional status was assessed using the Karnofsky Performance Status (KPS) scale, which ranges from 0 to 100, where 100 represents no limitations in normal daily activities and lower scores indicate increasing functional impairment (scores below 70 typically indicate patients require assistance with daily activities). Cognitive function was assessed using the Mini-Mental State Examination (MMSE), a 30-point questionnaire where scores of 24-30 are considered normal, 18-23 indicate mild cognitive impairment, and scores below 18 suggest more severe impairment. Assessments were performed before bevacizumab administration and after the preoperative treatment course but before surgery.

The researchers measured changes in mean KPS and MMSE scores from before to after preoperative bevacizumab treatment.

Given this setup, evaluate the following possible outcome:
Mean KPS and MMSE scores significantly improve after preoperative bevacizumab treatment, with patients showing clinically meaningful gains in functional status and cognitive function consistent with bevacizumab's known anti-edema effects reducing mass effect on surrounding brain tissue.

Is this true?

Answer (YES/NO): YES